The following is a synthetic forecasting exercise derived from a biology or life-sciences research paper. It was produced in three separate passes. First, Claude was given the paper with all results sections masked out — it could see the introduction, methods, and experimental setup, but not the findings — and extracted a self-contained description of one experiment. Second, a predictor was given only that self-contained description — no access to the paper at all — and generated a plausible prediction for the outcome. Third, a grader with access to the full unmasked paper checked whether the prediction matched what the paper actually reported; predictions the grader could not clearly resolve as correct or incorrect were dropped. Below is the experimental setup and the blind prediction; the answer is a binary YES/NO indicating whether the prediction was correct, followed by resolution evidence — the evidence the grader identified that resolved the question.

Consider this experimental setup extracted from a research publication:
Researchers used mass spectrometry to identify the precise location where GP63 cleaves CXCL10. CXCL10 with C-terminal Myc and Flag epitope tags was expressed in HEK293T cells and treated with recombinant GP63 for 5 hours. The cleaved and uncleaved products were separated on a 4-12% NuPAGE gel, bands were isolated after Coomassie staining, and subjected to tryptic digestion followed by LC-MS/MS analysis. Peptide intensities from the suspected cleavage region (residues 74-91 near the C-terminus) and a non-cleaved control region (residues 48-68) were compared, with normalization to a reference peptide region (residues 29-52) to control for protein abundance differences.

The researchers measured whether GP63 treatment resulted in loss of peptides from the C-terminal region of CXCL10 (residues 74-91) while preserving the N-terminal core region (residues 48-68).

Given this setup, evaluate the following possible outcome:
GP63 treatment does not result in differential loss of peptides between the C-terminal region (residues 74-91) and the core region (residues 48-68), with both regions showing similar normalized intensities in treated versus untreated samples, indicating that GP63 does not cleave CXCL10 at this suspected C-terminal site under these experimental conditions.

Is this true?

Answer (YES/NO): NO